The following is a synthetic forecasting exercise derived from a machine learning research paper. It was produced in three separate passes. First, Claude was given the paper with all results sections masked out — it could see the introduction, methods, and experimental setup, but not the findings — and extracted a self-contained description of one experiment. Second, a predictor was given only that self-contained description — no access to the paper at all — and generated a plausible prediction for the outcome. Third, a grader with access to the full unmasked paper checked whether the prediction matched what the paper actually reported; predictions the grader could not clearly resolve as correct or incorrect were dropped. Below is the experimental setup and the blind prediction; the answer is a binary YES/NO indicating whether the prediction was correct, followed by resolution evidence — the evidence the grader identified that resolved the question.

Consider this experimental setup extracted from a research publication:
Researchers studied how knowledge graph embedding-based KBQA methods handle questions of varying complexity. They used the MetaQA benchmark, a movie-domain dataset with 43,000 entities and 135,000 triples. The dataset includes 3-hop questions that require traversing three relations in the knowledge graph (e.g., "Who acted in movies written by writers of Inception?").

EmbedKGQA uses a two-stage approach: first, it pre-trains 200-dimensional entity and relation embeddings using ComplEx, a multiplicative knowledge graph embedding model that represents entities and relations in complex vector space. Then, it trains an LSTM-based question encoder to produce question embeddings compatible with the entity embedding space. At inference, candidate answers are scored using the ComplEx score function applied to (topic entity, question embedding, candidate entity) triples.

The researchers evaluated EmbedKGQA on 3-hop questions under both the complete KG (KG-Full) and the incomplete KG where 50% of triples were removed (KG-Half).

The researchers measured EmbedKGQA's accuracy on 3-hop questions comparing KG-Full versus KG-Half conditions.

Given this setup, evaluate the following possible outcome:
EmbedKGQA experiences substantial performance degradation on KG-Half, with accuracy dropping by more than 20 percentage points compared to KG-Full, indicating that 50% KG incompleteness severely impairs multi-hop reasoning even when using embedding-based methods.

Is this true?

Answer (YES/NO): YES